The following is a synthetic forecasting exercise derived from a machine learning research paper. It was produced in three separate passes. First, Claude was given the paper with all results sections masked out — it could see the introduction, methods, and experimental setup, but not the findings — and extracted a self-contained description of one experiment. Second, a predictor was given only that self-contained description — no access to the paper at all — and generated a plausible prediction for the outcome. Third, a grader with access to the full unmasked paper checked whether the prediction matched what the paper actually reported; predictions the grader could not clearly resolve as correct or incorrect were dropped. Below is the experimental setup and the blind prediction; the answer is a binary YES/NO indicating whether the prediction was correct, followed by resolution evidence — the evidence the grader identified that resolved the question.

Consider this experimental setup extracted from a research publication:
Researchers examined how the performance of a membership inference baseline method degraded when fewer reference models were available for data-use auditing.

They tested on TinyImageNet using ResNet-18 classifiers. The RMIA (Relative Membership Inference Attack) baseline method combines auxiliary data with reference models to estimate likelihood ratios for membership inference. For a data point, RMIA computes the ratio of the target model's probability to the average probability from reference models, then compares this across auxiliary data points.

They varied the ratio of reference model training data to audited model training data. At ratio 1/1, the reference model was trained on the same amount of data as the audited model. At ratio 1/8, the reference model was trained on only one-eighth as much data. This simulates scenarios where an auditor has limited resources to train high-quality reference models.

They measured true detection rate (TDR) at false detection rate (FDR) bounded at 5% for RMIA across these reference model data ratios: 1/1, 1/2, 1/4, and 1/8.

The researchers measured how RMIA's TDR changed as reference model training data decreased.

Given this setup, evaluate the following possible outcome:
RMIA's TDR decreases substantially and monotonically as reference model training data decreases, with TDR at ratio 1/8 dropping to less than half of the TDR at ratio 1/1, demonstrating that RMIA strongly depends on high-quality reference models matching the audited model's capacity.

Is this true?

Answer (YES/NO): NO